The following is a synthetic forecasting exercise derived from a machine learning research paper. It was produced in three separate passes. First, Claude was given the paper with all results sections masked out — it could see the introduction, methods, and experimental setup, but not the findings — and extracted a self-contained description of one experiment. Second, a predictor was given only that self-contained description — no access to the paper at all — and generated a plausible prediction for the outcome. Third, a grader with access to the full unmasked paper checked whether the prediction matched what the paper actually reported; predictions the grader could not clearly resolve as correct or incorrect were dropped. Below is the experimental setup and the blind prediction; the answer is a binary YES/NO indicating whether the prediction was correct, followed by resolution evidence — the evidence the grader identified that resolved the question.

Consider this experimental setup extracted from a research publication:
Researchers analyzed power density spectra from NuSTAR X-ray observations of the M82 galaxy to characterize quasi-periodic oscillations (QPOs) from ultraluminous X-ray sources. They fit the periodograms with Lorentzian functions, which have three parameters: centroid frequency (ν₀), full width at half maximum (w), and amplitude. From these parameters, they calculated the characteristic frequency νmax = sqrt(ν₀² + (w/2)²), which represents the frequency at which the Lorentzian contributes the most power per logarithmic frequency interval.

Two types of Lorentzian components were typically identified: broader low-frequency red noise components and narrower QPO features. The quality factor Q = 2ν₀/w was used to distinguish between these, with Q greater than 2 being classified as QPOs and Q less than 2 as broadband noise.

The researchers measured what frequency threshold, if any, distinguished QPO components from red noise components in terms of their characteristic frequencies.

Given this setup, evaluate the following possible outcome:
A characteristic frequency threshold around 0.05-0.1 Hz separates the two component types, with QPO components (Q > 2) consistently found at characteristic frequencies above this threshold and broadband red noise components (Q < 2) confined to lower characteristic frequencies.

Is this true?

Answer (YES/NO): NO